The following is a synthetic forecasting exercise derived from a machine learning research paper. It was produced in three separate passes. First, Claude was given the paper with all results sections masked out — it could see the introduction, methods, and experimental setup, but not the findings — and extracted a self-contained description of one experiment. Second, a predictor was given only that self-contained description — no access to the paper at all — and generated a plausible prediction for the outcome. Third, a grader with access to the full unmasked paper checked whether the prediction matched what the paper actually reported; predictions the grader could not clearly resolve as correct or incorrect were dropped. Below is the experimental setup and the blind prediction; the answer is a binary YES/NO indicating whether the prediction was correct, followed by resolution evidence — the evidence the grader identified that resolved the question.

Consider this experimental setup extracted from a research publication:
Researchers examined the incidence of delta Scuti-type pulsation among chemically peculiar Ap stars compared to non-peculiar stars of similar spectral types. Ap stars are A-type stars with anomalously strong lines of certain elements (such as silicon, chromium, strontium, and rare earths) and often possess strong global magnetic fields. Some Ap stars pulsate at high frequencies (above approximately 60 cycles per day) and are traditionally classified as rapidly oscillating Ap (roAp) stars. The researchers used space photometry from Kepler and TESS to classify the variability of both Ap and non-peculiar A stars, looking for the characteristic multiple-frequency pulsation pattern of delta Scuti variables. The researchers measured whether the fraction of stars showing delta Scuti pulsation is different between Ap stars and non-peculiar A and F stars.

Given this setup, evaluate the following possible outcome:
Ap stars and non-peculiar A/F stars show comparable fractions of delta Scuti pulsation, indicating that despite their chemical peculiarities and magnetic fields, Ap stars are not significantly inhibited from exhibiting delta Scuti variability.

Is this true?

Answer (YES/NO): YES